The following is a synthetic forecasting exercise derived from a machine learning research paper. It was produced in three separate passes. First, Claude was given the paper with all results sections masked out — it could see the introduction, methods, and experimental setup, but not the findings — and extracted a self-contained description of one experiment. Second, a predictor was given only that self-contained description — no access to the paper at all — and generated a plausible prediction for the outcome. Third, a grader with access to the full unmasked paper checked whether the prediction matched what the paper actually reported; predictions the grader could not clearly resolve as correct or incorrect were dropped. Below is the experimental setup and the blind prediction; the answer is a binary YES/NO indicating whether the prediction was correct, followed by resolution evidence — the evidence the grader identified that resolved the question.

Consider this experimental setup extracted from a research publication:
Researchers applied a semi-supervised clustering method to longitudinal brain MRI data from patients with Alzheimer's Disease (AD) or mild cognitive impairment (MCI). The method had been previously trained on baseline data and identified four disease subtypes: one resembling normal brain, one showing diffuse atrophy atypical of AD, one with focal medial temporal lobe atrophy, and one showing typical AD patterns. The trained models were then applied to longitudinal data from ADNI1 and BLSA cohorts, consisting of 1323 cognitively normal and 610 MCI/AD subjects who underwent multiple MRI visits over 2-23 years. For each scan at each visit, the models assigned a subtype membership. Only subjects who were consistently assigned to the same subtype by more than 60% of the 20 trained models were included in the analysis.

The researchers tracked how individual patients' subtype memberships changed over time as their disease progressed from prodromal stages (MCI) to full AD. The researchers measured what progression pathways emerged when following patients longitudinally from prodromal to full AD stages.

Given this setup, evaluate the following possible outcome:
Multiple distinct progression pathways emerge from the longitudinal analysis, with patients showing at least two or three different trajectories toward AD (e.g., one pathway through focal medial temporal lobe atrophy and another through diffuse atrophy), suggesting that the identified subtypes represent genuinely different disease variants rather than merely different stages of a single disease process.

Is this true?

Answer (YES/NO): YES